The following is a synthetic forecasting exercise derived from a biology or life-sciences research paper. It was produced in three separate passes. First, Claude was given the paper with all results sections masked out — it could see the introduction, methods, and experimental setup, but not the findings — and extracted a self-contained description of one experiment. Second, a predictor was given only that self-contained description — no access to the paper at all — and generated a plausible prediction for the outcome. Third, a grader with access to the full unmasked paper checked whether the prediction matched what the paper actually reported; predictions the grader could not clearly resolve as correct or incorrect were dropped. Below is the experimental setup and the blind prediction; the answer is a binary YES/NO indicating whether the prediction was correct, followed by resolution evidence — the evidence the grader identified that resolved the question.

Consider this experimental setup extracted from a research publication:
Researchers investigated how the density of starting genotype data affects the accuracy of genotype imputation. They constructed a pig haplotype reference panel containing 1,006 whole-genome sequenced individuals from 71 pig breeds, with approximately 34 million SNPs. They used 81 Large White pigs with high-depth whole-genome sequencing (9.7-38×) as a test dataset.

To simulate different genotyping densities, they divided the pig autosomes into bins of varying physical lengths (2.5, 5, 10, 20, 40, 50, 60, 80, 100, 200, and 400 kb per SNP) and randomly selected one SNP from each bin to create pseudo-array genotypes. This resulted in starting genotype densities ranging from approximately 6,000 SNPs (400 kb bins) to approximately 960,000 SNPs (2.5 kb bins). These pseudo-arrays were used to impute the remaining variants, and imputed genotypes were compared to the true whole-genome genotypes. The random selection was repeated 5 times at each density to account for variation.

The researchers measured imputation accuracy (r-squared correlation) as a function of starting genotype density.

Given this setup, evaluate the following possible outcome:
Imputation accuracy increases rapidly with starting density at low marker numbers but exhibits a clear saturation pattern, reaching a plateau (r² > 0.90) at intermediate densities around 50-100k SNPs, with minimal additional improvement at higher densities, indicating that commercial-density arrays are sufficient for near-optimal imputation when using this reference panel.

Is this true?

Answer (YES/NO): YES